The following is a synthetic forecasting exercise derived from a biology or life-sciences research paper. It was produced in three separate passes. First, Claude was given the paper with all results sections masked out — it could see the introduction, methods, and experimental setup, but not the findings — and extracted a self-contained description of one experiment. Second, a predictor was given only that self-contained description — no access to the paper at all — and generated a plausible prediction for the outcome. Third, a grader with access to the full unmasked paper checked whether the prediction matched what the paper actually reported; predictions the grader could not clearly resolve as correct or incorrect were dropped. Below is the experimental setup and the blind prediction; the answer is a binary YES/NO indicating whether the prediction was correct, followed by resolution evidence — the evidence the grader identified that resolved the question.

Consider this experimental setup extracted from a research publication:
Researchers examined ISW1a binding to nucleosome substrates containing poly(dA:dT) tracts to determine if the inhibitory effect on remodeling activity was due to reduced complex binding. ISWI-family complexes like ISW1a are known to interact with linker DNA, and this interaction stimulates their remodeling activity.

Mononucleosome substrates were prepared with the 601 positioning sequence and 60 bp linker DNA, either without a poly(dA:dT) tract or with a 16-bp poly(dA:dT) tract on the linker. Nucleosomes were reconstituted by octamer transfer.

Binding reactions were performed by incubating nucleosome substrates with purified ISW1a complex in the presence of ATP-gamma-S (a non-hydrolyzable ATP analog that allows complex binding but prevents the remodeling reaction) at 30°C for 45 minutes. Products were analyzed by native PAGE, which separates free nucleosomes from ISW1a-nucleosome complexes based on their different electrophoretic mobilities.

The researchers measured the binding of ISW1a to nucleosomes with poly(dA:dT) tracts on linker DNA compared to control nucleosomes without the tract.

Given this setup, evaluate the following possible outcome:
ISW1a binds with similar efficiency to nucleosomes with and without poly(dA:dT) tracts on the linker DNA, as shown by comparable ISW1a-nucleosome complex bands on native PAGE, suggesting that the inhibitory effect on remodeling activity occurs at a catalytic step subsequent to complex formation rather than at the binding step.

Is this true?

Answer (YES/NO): YES